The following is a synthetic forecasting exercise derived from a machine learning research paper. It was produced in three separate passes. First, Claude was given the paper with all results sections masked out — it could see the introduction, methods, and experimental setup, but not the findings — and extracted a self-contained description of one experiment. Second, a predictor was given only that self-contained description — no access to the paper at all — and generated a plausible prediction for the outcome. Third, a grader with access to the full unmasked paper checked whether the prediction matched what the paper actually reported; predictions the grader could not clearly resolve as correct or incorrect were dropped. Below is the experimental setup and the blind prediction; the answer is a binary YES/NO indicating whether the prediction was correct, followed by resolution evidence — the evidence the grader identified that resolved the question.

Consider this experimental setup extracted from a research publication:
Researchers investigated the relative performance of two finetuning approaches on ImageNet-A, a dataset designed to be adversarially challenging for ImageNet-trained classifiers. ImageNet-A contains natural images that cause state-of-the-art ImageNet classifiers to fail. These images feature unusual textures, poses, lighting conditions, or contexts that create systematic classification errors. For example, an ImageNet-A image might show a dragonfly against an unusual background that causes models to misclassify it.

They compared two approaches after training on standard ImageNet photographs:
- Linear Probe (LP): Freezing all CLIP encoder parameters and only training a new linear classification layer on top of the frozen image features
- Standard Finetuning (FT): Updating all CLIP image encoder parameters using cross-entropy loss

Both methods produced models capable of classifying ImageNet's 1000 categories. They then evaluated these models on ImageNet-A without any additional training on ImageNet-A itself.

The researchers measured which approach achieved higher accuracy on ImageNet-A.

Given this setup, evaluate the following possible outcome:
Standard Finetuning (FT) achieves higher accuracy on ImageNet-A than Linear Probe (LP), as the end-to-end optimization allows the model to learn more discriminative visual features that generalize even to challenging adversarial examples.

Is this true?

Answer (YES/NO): NO